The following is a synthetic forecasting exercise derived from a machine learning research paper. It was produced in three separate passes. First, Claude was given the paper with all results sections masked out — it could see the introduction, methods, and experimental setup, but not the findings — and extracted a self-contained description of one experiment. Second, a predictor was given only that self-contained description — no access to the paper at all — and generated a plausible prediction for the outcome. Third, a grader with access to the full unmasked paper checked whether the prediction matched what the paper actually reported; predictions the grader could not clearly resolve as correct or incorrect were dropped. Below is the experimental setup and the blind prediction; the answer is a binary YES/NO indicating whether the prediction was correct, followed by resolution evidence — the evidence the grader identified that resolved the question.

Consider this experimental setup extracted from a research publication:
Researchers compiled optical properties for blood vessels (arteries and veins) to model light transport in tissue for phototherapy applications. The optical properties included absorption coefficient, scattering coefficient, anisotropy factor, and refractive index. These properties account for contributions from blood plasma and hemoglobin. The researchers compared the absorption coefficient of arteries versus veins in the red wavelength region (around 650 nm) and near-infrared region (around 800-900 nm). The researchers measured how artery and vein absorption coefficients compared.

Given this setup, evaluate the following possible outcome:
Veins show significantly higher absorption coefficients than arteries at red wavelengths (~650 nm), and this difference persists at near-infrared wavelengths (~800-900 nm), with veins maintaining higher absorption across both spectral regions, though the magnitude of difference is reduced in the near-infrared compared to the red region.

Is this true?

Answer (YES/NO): YES